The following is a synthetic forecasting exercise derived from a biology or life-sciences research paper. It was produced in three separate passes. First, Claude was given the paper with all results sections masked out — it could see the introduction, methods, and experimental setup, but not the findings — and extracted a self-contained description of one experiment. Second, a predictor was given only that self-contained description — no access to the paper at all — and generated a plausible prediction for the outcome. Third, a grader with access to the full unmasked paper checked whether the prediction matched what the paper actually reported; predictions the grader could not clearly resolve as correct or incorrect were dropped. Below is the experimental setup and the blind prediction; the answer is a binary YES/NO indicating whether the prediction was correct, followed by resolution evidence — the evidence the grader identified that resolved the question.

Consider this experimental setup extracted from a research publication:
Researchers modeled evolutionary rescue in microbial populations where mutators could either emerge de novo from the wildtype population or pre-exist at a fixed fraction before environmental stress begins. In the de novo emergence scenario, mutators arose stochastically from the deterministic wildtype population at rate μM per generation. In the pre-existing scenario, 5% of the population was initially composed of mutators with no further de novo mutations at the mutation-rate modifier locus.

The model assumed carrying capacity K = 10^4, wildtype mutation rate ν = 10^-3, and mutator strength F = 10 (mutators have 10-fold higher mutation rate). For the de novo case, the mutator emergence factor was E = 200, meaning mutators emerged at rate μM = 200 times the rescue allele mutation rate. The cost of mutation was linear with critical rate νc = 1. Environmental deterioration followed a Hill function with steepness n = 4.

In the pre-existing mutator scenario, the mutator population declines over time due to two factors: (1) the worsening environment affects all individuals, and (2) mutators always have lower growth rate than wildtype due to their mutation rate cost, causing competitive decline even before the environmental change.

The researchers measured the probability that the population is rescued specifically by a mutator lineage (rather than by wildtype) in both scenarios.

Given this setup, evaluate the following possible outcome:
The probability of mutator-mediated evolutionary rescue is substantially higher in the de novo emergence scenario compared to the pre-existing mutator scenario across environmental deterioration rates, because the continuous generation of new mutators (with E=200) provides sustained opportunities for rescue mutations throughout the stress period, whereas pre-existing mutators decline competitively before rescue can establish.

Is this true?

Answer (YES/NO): NO